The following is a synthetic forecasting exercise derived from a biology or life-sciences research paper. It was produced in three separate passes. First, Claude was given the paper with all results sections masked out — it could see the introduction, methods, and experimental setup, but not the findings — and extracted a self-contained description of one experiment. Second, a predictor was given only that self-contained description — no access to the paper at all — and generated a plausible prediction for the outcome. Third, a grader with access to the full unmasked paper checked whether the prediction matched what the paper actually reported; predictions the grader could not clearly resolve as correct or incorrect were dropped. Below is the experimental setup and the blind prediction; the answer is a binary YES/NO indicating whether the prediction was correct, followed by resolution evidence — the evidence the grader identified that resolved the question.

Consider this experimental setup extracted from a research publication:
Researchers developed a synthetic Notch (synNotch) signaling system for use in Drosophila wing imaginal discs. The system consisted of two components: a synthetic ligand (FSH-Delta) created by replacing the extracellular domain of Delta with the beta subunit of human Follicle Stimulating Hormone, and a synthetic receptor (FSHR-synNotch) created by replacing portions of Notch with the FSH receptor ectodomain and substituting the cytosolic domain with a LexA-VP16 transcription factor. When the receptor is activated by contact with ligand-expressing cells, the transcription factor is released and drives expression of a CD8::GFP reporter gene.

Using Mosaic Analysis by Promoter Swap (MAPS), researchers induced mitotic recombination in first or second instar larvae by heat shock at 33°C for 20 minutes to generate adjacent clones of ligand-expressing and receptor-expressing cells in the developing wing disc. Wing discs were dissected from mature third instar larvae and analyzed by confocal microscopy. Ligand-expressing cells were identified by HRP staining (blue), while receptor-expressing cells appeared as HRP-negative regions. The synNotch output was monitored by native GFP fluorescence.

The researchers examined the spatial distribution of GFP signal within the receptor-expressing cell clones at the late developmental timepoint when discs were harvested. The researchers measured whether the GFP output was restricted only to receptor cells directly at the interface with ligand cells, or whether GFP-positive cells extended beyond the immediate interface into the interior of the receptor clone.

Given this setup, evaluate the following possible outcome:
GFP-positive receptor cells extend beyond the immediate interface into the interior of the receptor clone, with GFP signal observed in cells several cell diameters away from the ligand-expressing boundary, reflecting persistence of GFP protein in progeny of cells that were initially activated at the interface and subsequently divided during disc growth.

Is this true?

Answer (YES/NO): YES